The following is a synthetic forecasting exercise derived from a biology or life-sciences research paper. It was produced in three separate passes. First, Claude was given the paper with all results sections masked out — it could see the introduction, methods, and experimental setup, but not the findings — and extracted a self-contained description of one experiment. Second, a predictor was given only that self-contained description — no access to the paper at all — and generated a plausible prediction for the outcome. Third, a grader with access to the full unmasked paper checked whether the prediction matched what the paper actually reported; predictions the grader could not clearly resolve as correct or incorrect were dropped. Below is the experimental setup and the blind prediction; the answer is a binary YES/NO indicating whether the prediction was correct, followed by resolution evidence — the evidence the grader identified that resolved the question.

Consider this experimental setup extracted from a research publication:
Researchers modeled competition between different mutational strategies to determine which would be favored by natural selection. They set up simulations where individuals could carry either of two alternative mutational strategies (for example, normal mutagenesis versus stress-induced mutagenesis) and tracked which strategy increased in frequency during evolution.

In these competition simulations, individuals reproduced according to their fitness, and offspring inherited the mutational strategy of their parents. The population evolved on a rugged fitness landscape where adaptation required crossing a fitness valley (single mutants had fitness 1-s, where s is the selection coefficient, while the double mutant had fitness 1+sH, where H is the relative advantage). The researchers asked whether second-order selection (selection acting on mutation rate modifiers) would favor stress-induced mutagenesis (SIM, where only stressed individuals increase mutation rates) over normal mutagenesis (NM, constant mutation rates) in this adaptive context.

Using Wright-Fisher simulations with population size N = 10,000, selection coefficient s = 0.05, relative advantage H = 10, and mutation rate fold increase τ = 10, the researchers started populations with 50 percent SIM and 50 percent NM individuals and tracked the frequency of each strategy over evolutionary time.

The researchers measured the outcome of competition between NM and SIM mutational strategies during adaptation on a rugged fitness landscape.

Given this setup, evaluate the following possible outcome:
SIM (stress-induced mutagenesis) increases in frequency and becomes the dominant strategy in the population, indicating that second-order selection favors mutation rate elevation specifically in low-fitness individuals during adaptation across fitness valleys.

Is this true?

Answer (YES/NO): YES